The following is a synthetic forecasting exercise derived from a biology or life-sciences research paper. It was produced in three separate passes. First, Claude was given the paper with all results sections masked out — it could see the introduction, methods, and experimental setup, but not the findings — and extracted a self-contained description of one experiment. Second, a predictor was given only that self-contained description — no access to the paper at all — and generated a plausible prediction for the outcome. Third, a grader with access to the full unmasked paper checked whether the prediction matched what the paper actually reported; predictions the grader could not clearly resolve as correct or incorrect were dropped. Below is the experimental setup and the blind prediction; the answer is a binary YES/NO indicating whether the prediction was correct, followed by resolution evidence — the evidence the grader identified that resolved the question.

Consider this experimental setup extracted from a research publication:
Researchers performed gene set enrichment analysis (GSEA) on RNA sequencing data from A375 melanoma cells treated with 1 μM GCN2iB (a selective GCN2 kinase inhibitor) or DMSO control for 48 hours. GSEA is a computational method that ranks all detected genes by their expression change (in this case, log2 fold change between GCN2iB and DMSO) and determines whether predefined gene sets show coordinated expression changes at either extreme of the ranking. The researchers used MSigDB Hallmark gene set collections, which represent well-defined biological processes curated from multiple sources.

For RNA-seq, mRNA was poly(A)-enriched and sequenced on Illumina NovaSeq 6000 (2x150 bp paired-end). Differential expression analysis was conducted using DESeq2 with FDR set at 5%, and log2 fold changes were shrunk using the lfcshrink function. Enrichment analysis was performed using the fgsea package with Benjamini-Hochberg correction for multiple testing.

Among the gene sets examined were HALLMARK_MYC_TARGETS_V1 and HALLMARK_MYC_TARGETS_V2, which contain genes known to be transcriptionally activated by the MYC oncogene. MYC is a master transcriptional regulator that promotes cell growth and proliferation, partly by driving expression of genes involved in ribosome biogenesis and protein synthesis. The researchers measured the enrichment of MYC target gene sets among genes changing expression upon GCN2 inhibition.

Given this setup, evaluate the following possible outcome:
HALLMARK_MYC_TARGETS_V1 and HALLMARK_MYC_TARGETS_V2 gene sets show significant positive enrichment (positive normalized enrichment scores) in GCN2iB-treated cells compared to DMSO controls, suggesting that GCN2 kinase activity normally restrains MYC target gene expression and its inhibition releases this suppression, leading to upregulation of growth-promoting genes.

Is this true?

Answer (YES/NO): YES